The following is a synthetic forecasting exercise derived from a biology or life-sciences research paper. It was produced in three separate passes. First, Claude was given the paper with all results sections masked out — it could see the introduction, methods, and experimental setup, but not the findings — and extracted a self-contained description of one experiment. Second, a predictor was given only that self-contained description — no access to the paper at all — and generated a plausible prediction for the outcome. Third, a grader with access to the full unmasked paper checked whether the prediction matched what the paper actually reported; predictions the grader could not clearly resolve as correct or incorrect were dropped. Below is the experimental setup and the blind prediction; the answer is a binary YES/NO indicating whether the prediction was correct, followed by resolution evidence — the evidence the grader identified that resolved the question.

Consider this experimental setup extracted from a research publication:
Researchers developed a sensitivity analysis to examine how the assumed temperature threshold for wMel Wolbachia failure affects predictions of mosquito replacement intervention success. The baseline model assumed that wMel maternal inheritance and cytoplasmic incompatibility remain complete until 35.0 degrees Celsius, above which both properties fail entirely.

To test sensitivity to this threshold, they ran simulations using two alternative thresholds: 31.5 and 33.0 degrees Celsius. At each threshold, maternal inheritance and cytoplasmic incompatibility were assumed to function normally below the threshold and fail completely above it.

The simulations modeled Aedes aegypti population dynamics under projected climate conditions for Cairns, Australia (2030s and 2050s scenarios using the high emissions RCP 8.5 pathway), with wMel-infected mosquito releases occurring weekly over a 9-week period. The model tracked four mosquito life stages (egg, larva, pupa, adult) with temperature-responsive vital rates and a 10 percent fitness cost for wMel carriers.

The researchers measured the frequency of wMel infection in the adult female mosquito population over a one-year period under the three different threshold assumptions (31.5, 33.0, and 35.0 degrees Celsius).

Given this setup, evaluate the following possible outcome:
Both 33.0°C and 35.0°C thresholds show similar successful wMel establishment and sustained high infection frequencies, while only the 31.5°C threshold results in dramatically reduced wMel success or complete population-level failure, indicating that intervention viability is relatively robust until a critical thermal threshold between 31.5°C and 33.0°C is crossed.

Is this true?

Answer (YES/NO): NO